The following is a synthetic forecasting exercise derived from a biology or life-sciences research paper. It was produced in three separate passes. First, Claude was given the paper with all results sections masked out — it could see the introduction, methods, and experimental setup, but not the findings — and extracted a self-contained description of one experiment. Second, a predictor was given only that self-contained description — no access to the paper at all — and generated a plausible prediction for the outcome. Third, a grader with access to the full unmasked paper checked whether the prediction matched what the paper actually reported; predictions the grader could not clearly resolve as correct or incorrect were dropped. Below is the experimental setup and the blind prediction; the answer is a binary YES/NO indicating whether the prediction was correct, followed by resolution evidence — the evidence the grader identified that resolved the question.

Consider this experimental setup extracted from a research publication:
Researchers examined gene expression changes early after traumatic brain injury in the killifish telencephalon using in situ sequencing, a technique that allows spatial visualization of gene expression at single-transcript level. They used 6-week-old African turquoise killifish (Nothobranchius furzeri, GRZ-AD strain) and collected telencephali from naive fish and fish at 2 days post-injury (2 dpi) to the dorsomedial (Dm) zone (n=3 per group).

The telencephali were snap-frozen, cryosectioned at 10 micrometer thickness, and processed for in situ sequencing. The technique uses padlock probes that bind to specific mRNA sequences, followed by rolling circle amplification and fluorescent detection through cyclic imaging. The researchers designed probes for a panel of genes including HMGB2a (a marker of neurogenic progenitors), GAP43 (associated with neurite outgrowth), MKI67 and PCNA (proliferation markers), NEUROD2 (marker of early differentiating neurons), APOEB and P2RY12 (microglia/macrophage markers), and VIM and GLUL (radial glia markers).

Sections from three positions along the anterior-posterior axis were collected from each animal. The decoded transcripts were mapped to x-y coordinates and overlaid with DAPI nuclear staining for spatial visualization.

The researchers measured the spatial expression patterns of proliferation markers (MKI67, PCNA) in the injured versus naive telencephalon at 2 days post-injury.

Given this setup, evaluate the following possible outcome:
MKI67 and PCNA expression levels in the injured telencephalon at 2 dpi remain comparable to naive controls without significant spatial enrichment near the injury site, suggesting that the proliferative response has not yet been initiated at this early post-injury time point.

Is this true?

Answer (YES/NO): NO